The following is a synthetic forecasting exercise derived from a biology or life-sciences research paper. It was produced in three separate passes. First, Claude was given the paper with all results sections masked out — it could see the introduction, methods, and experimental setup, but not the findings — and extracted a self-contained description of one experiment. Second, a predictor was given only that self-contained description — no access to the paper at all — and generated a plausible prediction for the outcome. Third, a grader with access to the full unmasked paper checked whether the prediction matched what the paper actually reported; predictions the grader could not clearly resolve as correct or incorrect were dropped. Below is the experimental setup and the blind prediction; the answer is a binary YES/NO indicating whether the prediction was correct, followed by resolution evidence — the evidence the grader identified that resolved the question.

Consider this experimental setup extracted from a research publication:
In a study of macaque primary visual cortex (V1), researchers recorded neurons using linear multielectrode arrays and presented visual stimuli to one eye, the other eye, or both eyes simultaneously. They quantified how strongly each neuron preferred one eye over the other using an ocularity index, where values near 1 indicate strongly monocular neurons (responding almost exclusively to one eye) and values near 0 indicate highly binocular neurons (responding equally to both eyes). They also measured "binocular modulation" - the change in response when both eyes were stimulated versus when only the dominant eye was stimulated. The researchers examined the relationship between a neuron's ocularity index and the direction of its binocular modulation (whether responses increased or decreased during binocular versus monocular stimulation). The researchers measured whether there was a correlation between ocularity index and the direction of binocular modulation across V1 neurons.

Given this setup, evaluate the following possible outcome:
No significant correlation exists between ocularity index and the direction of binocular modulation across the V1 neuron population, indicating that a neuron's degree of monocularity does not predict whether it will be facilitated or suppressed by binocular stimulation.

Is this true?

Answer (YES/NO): NO